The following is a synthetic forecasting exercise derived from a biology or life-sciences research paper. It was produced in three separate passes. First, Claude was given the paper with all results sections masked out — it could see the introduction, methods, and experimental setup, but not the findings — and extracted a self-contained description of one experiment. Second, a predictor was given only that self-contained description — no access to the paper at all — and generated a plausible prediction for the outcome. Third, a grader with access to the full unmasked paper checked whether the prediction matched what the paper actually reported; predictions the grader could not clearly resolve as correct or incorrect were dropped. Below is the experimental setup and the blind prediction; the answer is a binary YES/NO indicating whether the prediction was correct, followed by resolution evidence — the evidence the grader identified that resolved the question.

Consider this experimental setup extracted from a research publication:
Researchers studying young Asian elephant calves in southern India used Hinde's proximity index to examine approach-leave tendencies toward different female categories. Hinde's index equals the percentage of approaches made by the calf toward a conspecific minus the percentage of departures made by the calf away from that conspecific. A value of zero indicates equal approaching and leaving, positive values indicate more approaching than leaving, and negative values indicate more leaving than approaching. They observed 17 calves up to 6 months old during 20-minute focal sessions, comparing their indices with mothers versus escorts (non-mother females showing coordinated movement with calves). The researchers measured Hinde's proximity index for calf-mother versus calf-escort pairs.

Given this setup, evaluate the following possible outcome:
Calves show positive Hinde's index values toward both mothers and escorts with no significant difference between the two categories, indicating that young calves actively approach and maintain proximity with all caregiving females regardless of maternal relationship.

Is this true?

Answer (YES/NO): NO